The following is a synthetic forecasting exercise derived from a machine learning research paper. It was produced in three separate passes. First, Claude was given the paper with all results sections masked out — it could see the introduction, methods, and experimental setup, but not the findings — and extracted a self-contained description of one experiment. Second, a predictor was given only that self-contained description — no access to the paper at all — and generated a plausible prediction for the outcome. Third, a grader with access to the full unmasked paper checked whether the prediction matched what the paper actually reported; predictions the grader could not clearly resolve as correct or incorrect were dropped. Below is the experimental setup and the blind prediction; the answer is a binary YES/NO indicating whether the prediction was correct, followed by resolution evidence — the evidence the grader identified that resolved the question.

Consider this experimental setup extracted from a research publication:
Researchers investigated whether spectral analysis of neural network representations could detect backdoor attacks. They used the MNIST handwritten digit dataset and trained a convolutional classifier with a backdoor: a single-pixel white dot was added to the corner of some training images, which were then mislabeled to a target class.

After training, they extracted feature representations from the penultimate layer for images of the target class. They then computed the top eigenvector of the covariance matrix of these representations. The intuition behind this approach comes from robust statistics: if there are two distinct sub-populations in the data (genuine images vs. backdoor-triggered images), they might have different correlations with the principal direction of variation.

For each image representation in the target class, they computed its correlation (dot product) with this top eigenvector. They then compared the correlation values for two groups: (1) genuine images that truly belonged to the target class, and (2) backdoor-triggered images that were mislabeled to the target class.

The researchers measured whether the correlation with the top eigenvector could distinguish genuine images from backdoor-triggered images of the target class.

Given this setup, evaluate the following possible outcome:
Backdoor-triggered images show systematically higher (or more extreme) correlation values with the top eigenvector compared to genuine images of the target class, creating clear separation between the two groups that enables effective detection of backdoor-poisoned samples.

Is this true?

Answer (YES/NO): YES